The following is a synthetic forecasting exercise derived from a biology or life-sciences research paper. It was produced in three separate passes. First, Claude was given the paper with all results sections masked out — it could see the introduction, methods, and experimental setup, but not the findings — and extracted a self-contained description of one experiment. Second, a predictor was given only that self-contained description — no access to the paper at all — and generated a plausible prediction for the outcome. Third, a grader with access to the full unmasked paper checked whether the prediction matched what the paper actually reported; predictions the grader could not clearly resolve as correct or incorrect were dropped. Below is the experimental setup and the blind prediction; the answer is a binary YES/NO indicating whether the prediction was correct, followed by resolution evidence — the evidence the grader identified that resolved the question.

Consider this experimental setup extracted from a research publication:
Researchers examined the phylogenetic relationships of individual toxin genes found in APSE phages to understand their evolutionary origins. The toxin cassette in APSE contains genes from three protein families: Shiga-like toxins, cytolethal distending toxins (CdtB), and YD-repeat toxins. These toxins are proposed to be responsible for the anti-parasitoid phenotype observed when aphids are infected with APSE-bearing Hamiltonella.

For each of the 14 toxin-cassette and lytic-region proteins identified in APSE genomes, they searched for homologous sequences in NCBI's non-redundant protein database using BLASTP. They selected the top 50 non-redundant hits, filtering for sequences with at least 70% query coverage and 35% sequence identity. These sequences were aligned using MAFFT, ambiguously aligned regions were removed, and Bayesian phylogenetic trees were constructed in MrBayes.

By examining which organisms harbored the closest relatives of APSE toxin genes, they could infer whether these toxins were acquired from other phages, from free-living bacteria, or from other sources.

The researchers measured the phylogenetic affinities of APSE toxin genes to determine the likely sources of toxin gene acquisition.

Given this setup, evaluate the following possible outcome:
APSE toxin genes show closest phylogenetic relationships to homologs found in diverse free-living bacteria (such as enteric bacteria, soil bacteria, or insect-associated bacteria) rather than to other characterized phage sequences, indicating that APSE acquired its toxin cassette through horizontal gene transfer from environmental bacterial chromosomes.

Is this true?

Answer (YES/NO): NO